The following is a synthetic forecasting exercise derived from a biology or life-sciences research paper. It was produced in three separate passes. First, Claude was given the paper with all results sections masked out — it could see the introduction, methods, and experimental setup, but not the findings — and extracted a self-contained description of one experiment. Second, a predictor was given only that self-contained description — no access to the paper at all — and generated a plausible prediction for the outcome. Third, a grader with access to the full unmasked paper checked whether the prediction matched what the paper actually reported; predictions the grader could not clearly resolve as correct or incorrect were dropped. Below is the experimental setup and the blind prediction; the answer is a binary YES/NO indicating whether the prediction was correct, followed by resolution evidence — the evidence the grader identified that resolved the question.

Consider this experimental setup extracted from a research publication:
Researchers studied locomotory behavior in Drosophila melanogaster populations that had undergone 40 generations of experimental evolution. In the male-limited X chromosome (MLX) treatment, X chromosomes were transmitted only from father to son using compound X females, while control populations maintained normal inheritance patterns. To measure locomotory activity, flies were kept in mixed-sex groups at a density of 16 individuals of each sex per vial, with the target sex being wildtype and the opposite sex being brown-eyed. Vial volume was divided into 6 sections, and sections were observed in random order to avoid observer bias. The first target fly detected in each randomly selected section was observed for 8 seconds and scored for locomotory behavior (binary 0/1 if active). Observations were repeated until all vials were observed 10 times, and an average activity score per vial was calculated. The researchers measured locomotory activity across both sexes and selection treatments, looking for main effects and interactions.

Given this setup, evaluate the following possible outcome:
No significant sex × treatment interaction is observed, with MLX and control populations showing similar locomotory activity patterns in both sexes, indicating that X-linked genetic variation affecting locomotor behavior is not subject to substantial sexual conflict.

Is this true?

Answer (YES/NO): NO